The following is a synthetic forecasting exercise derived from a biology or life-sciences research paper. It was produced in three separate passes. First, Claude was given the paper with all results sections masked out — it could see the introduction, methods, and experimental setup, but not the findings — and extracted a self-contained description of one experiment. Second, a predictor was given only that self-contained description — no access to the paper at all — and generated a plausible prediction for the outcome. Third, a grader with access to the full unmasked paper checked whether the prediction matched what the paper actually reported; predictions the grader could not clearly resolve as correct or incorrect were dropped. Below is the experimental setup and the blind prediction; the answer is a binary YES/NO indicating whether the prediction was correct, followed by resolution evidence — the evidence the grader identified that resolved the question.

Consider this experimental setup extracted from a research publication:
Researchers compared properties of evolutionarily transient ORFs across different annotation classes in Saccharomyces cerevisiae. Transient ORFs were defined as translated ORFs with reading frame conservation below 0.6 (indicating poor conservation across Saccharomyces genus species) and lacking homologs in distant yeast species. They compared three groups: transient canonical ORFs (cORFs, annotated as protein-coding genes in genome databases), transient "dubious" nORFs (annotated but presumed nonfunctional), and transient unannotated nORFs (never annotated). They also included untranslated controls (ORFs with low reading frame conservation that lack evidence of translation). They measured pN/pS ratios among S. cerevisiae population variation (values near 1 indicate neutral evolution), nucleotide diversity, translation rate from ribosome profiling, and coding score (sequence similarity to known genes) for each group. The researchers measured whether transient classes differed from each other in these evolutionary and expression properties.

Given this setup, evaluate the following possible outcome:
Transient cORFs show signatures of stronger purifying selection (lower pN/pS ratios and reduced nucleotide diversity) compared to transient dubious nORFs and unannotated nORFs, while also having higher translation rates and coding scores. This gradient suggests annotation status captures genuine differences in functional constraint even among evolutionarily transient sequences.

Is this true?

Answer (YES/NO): NO